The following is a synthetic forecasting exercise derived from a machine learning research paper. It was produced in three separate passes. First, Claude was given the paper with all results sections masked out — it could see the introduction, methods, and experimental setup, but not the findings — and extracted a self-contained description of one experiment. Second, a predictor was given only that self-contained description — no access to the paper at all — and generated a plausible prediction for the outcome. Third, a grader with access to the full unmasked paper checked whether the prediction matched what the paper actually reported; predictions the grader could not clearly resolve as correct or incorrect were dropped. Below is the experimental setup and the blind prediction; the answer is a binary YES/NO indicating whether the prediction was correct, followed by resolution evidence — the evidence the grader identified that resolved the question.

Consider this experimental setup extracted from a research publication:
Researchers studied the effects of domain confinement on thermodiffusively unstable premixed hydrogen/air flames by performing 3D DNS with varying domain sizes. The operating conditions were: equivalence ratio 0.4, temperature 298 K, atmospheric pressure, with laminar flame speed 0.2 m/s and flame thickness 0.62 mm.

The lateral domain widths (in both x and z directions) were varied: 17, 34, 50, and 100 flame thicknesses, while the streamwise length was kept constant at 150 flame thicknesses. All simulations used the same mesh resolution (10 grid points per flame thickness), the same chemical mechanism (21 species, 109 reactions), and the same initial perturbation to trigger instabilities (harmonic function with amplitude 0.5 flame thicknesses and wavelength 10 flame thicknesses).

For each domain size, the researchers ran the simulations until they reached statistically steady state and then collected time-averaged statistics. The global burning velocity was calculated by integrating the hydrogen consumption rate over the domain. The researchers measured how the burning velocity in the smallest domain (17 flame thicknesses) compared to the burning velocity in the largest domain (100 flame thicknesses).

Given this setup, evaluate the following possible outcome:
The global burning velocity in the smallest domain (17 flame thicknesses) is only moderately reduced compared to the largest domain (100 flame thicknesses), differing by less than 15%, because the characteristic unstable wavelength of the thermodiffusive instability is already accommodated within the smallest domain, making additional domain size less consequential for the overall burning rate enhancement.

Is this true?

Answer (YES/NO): NO